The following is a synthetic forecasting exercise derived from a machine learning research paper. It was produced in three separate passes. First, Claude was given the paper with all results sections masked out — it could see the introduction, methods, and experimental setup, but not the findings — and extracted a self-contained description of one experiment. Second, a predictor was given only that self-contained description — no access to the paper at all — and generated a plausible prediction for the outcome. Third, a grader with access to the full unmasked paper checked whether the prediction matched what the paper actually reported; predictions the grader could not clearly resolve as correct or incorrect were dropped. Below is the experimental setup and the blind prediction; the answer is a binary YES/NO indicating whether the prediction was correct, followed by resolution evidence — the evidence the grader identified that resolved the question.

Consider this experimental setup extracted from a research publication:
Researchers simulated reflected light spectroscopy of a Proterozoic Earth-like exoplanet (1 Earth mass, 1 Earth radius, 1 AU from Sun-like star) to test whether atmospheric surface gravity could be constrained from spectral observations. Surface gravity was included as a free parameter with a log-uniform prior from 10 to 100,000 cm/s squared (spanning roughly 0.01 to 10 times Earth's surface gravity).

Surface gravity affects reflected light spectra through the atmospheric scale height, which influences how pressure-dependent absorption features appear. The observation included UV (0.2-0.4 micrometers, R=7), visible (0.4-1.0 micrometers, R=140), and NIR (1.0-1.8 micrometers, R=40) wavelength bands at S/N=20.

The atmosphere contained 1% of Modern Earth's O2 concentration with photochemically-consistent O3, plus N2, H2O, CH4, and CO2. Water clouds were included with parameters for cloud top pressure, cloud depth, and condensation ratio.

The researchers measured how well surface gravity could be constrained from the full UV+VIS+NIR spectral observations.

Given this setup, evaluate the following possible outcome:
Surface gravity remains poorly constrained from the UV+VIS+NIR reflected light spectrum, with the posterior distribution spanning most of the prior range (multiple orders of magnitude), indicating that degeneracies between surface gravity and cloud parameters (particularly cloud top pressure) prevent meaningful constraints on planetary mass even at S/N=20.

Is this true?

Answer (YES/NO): NO